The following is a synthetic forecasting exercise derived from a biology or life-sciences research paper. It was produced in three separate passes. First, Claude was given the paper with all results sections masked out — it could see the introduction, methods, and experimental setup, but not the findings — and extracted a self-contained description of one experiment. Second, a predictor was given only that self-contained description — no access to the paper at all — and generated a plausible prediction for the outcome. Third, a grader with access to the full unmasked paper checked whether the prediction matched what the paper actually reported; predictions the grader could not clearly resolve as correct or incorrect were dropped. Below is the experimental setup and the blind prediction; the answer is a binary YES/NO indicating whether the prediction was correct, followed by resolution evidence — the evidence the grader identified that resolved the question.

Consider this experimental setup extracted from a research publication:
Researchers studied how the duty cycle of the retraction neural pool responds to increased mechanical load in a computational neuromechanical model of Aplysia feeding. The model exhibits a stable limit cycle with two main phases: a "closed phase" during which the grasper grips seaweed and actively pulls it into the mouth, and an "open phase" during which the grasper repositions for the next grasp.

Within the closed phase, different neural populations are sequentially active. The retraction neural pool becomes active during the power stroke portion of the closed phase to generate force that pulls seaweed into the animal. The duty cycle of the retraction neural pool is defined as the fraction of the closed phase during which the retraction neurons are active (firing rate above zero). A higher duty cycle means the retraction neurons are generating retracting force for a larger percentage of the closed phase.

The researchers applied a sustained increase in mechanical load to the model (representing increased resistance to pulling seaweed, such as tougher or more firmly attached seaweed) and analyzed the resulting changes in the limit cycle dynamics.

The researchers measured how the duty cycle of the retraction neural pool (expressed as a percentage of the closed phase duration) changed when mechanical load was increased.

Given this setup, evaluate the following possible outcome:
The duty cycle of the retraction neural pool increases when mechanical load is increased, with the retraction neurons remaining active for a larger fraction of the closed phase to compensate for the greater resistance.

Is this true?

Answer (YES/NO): YES